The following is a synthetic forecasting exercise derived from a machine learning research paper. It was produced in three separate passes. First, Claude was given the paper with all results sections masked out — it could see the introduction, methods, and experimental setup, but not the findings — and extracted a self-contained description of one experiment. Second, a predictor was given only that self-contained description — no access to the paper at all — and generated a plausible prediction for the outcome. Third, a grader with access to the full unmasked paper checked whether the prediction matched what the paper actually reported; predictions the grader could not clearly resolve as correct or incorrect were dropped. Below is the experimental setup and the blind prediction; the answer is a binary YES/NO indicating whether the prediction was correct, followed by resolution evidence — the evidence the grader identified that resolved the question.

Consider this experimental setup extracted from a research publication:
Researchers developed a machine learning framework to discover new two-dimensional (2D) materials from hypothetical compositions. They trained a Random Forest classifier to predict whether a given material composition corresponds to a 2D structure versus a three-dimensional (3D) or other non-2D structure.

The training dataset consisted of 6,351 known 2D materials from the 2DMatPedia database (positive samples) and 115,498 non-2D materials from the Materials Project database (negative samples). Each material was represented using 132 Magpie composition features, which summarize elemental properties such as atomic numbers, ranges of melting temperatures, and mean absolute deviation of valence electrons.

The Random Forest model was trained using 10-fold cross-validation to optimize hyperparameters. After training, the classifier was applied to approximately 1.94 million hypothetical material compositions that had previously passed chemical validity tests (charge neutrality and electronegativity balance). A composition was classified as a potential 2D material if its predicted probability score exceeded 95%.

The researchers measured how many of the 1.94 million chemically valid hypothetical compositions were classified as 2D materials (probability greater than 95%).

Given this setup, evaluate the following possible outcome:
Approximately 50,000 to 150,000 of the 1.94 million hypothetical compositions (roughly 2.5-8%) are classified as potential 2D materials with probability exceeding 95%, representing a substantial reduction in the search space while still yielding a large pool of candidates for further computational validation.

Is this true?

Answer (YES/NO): NO